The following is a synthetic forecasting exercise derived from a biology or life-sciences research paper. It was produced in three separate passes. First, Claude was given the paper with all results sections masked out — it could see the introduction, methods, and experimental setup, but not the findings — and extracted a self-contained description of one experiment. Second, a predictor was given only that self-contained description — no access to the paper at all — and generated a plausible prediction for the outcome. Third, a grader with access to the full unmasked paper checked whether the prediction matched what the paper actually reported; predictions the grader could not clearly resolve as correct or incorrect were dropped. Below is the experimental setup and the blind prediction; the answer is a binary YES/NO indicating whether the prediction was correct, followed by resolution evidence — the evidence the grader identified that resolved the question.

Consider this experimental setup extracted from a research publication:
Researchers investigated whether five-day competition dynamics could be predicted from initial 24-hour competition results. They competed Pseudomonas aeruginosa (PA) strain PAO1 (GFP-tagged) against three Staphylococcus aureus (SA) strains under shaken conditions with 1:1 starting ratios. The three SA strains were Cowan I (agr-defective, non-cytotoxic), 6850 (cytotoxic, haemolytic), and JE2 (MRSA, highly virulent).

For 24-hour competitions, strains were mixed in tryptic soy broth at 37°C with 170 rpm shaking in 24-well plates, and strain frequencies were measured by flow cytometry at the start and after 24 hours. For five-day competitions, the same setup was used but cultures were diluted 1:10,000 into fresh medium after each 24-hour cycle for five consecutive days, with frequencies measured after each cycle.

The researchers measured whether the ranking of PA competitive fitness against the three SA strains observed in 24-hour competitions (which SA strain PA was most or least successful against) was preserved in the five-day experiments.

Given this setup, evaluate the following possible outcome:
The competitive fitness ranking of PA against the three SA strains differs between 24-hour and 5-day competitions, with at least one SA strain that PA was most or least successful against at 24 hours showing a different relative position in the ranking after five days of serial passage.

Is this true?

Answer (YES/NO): NO